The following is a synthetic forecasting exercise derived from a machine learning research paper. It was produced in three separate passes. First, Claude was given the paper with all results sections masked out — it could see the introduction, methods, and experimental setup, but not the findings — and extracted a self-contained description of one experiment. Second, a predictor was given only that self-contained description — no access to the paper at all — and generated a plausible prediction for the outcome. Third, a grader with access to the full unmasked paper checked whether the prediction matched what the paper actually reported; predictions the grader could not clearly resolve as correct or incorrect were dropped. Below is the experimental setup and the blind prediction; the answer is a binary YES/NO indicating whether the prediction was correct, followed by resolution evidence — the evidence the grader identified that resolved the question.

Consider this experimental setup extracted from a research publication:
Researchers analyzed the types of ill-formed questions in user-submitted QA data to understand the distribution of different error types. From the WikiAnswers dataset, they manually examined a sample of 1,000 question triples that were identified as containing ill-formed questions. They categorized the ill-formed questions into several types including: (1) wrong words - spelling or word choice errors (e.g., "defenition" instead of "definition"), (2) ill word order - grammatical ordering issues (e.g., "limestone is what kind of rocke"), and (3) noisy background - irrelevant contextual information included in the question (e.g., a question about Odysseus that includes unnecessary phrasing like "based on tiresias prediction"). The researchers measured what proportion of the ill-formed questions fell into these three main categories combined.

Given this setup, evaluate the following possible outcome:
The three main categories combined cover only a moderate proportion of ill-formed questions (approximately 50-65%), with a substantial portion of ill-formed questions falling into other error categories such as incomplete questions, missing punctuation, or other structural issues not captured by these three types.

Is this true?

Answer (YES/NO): NO